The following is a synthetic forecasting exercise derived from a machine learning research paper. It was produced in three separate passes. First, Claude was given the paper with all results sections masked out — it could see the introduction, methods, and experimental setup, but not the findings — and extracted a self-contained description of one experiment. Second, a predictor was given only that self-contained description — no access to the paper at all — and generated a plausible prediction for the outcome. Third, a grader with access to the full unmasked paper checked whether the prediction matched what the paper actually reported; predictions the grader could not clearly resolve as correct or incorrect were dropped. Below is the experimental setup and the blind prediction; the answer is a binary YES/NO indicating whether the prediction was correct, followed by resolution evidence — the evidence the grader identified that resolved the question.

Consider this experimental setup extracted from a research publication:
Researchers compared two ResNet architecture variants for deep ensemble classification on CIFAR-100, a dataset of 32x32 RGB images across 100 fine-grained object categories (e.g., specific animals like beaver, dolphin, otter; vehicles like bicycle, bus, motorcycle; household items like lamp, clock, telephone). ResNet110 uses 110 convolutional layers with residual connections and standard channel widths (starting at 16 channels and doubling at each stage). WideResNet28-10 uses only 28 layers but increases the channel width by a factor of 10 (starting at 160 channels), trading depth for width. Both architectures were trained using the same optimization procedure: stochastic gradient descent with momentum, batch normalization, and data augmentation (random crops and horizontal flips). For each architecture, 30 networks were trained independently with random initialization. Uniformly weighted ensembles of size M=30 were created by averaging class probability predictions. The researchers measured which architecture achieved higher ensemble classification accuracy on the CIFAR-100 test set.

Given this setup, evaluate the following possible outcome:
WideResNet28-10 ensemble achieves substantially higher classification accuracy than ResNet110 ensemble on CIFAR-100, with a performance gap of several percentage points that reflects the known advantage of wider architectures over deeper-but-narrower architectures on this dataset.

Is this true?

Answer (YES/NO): YES